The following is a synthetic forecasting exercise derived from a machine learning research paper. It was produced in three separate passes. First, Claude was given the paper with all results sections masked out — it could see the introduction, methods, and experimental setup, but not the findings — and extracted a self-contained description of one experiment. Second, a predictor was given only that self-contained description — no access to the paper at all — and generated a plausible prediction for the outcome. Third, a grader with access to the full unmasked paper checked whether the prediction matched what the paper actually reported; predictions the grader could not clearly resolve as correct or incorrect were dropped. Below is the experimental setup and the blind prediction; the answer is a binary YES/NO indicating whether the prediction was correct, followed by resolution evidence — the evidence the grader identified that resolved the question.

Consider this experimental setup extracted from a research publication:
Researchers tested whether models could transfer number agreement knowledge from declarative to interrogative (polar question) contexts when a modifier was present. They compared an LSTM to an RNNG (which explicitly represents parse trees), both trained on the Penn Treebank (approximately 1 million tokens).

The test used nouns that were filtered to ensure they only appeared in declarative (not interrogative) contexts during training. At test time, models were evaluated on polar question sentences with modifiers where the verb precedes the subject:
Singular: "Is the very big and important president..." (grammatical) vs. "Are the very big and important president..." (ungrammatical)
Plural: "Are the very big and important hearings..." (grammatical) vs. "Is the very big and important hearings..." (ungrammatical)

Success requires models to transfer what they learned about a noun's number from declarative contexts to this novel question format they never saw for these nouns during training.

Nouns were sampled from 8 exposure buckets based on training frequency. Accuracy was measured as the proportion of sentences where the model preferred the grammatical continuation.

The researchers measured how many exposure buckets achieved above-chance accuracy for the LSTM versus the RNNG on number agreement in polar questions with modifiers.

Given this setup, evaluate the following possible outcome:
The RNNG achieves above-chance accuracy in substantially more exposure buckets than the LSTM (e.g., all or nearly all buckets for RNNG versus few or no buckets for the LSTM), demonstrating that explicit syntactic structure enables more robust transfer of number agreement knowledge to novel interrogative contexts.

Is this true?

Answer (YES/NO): NO